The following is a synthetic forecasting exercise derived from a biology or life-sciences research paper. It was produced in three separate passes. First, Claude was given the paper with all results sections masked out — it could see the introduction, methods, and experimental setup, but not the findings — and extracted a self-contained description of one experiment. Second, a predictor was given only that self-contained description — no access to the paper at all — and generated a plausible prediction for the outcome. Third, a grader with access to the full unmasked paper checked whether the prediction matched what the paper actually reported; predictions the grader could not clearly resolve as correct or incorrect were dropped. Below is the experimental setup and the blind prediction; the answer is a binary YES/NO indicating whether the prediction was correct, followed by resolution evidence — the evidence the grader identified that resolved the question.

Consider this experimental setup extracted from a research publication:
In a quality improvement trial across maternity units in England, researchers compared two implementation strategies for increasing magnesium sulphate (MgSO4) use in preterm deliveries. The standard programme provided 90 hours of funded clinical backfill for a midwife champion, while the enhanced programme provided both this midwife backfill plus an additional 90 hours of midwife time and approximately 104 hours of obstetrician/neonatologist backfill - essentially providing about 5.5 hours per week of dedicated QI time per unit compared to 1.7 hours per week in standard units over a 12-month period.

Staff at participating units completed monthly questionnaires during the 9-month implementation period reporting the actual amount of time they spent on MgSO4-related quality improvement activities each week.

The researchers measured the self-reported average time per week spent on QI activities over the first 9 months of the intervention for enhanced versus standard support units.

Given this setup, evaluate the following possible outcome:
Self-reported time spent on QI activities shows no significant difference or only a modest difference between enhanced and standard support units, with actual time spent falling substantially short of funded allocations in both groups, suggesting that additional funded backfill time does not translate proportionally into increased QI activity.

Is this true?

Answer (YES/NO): NO